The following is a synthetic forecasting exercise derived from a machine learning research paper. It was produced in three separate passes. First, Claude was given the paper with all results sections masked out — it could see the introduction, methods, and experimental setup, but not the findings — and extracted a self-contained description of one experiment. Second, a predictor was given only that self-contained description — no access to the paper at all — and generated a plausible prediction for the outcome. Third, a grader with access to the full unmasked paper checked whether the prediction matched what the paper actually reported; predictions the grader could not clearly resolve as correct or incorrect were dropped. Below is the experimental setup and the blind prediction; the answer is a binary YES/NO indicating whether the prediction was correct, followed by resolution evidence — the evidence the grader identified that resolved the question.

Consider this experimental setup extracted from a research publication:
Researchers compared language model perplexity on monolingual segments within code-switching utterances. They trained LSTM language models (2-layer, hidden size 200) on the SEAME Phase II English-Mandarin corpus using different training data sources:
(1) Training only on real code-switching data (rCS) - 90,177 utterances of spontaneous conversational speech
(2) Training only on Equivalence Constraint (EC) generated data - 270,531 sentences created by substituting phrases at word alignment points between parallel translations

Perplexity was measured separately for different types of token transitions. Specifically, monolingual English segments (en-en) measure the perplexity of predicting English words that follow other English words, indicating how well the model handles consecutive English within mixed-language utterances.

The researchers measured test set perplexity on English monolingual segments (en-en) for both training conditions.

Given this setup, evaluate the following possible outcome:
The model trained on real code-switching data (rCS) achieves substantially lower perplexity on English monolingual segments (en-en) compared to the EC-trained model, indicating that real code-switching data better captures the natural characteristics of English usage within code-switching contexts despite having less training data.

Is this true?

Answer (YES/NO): NO